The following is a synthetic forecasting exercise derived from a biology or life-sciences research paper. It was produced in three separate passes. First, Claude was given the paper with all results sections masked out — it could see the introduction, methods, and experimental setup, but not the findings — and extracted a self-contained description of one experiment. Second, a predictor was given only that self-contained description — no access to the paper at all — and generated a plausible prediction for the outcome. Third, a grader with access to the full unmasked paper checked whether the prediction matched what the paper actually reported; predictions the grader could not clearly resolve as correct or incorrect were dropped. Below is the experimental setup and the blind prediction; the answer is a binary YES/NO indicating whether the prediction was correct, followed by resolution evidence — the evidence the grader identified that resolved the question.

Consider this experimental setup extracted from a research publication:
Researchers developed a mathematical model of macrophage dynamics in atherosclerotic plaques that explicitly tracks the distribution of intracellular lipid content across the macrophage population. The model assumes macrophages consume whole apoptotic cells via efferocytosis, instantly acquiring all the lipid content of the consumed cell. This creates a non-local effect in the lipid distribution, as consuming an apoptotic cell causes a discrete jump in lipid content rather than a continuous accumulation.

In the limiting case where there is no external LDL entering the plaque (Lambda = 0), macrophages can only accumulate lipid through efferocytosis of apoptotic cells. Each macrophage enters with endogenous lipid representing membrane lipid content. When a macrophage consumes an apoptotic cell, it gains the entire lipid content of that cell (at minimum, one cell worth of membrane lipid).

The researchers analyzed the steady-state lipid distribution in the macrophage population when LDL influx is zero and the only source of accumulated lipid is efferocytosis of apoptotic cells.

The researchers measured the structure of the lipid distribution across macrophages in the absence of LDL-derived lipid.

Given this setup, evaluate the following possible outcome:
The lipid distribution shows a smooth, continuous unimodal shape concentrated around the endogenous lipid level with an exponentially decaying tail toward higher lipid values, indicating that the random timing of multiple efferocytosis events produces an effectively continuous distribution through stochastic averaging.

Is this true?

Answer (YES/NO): NO